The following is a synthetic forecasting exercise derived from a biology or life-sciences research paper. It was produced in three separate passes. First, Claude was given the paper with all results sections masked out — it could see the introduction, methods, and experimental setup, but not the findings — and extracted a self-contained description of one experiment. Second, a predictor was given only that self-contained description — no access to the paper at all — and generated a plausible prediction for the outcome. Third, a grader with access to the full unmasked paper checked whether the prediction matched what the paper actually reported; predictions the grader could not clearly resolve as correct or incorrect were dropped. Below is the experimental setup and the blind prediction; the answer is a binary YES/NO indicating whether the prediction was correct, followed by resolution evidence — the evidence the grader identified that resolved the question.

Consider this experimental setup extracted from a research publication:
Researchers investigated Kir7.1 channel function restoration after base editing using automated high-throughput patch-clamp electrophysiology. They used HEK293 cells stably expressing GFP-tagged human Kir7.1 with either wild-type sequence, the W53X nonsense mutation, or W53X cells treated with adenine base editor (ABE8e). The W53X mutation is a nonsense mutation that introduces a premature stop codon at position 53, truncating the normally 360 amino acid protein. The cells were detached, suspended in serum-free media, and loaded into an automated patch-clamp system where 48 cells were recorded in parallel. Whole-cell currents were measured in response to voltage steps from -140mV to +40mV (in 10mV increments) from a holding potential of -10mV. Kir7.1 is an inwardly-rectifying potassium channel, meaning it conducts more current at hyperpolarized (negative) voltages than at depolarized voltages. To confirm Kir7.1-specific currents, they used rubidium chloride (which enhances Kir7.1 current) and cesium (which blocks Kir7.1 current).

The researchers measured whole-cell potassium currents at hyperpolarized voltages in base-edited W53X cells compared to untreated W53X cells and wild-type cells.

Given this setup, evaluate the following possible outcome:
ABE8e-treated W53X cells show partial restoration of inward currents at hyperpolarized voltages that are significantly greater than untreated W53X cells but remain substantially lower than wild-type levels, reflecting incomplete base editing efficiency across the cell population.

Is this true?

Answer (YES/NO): NO